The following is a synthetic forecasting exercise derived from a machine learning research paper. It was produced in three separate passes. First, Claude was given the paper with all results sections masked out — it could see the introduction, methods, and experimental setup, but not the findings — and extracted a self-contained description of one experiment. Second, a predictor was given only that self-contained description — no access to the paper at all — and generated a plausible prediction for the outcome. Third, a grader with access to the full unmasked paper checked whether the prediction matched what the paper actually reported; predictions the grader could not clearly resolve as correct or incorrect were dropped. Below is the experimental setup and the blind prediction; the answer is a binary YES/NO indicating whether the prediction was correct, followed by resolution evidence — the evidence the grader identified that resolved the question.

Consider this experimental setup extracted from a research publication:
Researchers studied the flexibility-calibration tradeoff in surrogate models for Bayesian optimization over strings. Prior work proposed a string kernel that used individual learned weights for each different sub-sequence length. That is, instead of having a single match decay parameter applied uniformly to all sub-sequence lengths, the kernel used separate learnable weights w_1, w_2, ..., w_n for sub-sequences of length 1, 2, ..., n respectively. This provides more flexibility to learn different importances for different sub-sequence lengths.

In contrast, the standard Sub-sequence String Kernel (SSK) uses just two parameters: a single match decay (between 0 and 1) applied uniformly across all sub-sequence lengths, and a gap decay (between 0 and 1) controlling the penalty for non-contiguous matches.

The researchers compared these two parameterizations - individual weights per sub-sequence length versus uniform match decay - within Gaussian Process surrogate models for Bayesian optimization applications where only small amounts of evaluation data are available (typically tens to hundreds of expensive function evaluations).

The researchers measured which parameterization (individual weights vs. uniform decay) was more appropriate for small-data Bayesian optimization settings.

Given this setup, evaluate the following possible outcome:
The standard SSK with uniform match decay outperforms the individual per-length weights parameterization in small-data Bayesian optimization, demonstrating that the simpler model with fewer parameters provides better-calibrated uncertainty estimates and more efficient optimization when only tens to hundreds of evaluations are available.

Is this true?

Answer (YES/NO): YES